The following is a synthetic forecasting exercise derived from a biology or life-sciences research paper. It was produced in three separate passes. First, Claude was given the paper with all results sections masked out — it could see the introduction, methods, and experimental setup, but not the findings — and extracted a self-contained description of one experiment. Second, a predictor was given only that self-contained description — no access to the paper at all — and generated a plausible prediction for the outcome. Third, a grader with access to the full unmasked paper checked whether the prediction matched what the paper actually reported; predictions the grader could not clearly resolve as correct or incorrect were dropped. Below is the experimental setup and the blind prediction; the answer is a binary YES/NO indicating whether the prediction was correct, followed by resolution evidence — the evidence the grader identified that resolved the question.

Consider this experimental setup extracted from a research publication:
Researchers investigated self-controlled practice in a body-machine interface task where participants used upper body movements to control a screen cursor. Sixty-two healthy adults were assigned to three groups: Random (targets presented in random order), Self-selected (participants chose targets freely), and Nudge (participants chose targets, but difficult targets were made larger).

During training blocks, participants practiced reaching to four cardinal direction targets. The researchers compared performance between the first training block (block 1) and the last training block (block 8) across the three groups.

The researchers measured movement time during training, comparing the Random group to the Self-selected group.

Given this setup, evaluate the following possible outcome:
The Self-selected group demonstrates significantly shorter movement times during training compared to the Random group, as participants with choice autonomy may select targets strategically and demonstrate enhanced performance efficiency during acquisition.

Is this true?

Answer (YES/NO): YES